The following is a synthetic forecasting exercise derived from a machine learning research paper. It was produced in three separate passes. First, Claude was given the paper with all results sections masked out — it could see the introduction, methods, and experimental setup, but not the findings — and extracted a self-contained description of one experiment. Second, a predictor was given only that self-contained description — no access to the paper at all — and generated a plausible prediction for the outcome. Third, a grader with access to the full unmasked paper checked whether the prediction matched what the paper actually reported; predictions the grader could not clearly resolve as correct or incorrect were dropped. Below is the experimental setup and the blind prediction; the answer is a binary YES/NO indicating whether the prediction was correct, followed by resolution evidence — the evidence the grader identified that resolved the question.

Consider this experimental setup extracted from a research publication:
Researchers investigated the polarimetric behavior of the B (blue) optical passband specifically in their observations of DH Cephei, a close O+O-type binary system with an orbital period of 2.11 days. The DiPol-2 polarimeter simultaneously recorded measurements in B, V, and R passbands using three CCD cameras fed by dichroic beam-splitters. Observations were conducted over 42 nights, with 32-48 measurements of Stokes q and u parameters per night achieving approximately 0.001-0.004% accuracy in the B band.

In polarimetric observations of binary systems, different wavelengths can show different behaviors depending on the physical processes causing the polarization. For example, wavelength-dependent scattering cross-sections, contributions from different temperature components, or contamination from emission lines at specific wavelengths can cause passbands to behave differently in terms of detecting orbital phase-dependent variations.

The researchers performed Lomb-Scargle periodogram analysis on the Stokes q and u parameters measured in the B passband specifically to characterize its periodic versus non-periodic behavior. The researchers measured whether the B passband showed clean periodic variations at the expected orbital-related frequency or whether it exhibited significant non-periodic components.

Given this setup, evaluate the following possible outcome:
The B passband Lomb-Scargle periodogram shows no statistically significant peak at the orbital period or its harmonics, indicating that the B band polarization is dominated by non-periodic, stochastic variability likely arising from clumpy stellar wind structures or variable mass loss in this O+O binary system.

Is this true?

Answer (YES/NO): NO